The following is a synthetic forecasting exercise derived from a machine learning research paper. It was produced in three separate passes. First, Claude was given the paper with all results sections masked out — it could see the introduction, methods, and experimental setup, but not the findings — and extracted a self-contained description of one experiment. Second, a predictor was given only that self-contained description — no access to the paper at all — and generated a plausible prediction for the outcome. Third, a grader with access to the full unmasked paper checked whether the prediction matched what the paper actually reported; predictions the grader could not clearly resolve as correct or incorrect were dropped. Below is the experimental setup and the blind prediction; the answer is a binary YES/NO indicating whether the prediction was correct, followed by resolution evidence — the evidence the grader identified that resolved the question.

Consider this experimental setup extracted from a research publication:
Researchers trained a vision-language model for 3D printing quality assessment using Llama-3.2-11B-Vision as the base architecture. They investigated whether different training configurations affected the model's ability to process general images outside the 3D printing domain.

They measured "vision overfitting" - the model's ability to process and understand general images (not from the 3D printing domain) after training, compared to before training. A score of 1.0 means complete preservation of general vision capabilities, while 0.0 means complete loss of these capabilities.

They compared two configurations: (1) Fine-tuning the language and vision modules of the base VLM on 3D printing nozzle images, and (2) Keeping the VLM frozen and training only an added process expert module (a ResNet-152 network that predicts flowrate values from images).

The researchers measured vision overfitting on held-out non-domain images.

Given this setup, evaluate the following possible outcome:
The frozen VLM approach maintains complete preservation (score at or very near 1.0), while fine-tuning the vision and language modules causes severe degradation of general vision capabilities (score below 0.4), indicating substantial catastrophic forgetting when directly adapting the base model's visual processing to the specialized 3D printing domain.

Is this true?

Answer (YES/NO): NO